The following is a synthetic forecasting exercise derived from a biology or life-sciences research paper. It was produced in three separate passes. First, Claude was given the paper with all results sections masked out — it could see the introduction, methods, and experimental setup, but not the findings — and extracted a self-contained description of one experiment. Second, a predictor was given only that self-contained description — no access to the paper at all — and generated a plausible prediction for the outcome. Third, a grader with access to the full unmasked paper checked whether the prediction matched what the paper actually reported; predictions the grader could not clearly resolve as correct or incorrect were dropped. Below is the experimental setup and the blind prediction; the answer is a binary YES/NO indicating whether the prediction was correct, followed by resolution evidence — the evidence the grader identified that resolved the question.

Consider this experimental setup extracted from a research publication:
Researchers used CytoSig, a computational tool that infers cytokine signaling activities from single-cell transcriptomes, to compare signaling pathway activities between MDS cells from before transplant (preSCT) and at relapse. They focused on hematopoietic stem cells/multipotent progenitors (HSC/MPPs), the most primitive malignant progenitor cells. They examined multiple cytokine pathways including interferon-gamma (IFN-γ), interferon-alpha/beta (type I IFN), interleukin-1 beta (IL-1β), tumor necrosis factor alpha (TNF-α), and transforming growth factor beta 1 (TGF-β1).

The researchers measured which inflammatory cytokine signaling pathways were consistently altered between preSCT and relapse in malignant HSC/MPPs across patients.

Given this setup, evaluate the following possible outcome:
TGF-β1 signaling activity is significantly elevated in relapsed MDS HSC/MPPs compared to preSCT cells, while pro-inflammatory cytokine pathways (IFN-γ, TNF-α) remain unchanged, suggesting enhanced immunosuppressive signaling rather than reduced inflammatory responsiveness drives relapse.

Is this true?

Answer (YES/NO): NO